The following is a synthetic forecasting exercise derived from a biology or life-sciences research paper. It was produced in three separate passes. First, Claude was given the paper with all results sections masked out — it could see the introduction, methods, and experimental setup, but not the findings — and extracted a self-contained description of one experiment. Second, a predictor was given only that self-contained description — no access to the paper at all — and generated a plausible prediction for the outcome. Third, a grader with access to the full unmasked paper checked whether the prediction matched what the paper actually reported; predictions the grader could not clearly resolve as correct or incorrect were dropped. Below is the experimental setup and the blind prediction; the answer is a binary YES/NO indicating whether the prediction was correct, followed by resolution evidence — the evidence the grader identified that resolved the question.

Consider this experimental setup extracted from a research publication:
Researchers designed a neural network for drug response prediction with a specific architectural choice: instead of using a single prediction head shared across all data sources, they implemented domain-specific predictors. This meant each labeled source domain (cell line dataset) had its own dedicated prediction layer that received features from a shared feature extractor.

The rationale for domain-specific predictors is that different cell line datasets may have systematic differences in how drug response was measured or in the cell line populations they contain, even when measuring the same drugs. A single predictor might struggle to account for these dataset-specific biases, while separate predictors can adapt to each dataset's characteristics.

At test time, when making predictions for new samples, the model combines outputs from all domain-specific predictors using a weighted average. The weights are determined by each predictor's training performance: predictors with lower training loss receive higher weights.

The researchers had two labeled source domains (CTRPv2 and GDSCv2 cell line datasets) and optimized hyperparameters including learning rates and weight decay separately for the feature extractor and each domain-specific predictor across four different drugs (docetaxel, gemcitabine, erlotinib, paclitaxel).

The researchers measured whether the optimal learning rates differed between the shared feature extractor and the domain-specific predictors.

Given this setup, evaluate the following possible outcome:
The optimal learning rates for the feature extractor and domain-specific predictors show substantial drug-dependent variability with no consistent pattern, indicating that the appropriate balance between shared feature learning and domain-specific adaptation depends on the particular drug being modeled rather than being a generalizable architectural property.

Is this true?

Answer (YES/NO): YES